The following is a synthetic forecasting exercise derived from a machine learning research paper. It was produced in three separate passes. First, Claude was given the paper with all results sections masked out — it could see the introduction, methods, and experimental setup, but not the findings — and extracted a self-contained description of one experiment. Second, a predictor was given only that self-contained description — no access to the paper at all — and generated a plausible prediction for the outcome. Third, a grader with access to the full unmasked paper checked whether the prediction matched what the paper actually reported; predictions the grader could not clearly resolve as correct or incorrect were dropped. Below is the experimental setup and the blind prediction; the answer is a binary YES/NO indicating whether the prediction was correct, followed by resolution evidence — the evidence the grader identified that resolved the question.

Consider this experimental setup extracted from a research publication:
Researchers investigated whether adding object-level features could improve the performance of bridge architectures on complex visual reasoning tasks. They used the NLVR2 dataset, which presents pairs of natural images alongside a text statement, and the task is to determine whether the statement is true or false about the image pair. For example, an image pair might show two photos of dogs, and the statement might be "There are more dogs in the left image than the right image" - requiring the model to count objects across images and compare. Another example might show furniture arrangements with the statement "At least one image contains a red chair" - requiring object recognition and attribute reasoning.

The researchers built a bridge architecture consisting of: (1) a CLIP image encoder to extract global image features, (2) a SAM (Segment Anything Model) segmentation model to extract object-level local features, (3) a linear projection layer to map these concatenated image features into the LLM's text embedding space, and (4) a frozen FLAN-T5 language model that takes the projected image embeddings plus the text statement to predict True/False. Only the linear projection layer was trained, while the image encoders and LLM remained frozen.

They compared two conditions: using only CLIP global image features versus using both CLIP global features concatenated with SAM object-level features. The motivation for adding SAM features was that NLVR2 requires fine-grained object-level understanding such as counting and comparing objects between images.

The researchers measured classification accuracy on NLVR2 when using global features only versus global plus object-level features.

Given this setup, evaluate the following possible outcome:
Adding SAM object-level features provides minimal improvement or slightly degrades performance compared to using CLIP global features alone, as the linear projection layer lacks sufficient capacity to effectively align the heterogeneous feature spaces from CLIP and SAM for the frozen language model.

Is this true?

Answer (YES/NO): NO